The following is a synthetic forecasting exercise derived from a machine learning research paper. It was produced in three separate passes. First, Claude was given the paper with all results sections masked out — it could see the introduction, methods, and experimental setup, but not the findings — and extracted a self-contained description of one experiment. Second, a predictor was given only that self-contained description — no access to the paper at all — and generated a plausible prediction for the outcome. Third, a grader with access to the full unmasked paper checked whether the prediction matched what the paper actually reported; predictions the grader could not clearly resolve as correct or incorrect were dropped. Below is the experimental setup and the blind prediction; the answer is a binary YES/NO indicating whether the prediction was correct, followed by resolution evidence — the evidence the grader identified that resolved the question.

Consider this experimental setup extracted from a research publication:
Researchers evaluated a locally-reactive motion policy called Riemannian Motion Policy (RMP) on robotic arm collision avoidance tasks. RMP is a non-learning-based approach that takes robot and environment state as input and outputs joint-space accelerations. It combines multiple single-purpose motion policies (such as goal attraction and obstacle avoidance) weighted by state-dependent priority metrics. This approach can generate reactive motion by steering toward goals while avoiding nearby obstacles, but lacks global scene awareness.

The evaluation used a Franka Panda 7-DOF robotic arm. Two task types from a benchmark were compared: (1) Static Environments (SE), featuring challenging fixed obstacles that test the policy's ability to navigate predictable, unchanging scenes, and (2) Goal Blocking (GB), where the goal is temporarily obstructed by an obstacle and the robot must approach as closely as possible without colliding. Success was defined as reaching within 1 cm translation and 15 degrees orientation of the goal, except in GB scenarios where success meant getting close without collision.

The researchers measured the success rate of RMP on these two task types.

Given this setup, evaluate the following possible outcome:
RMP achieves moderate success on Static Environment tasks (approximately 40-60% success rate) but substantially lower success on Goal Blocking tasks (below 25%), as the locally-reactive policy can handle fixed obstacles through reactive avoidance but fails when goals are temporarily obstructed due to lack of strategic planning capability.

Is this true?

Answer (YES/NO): NO